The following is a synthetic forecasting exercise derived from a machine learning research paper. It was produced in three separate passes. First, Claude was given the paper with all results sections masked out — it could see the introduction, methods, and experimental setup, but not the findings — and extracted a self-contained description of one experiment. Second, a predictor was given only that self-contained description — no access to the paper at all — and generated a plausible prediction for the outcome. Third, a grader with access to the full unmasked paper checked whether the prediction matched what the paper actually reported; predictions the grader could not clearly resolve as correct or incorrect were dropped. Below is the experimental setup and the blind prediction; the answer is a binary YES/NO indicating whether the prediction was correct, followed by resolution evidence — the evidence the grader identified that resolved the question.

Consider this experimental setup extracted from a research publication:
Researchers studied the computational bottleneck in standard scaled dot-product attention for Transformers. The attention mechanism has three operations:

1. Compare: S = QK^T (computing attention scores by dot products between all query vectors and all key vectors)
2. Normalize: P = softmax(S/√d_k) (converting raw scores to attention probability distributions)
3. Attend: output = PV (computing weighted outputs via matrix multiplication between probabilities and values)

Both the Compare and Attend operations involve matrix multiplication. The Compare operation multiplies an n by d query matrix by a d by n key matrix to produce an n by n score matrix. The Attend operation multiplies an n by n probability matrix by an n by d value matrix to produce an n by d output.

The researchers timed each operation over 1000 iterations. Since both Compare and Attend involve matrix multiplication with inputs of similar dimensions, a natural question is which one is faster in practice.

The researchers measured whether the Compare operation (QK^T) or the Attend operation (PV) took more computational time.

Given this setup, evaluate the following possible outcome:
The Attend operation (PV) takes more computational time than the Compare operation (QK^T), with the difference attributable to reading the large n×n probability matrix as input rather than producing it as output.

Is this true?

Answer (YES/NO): NO